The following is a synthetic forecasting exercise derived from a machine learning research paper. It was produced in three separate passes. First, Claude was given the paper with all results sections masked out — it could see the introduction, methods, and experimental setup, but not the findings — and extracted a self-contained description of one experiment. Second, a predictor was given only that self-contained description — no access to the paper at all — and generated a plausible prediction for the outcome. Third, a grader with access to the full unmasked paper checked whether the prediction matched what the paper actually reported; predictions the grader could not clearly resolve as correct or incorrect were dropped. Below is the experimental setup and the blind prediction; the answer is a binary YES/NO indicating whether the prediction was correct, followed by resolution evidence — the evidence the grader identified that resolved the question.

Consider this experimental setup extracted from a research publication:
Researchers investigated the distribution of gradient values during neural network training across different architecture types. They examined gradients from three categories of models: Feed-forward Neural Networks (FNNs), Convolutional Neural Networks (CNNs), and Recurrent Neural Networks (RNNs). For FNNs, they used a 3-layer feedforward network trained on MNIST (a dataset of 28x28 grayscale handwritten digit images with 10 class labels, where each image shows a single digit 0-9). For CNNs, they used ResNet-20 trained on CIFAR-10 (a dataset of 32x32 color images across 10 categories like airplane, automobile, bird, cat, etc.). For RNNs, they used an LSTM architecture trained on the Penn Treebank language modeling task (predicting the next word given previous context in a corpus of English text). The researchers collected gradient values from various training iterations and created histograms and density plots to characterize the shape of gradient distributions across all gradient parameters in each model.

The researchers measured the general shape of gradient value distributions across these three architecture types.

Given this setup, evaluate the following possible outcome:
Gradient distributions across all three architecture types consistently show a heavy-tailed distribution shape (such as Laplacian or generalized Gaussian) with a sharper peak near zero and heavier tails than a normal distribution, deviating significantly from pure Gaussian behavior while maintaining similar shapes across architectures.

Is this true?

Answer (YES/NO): NO